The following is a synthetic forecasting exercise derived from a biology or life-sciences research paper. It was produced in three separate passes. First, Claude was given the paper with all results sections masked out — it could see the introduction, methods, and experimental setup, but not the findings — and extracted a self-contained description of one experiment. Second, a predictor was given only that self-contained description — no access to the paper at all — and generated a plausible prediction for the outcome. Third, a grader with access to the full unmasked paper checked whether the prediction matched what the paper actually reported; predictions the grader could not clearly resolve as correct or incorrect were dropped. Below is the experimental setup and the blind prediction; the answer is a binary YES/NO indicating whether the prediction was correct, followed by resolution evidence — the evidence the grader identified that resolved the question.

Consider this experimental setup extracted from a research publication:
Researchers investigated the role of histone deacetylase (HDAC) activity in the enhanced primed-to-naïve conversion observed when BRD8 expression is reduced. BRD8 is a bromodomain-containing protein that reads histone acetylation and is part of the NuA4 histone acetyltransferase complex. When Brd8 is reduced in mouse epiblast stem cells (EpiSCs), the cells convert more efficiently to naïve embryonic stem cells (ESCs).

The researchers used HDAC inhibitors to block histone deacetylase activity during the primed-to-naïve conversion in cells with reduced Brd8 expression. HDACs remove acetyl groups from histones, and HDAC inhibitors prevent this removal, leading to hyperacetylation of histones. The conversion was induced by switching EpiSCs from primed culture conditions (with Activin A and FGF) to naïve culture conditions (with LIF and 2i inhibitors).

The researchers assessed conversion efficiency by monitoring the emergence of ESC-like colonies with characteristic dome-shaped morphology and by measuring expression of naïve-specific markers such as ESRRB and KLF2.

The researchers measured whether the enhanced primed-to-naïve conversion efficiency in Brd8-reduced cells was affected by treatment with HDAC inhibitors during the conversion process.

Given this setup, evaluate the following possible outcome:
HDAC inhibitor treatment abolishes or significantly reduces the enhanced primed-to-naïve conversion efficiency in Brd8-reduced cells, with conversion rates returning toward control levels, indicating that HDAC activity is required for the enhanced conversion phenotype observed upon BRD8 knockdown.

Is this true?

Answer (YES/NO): YES